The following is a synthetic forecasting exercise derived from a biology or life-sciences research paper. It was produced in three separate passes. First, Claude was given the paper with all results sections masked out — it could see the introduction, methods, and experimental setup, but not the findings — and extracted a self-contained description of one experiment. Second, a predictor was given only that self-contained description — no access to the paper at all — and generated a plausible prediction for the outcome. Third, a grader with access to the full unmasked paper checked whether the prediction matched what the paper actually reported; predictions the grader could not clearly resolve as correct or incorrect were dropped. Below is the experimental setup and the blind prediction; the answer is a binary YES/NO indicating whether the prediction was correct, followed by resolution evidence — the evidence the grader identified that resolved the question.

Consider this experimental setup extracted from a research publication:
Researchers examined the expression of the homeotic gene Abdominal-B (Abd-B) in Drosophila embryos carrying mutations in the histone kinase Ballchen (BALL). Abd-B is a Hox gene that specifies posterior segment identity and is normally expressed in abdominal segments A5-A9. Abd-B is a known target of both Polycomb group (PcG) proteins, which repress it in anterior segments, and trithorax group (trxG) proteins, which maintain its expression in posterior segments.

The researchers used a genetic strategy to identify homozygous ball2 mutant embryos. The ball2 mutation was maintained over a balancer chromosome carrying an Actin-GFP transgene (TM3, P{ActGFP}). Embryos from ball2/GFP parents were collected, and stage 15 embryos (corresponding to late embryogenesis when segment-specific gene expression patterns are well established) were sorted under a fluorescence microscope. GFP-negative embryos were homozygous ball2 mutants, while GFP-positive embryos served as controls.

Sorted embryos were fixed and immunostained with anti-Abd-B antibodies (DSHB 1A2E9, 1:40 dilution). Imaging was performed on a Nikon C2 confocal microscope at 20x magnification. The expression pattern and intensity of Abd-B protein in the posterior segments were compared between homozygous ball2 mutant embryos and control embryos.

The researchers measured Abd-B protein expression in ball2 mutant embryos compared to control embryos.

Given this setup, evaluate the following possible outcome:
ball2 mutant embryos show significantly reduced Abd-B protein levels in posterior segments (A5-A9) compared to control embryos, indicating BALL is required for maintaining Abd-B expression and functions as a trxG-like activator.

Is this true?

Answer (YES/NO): YES